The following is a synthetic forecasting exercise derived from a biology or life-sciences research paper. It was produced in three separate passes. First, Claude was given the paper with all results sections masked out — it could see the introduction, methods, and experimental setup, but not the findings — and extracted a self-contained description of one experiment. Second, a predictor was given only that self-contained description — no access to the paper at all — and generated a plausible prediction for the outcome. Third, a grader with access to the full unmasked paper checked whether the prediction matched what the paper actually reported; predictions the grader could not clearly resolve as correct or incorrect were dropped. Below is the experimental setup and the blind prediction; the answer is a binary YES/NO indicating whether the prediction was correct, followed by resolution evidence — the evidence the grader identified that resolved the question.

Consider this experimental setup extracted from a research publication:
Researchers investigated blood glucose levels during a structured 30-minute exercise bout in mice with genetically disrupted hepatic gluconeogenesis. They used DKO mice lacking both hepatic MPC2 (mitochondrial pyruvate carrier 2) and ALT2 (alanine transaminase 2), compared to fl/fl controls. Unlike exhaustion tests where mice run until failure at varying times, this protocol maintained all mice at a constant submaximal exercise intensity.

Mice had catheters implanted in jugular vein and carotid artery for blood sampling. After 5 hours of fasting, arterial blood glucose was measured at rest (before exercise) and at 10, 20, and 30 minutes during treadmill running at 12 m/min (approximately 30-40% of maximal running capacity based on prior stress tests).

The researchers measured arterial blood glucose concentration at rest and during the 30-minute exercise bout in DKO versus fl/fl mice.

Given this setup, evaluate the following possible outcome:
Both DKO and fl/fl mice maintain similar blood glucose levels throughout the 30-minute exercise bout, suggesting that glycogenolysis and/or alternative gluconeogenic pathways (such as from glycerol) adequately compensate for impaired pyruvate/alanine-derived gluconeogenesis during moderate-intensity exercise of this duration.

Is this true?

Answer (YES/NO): NO